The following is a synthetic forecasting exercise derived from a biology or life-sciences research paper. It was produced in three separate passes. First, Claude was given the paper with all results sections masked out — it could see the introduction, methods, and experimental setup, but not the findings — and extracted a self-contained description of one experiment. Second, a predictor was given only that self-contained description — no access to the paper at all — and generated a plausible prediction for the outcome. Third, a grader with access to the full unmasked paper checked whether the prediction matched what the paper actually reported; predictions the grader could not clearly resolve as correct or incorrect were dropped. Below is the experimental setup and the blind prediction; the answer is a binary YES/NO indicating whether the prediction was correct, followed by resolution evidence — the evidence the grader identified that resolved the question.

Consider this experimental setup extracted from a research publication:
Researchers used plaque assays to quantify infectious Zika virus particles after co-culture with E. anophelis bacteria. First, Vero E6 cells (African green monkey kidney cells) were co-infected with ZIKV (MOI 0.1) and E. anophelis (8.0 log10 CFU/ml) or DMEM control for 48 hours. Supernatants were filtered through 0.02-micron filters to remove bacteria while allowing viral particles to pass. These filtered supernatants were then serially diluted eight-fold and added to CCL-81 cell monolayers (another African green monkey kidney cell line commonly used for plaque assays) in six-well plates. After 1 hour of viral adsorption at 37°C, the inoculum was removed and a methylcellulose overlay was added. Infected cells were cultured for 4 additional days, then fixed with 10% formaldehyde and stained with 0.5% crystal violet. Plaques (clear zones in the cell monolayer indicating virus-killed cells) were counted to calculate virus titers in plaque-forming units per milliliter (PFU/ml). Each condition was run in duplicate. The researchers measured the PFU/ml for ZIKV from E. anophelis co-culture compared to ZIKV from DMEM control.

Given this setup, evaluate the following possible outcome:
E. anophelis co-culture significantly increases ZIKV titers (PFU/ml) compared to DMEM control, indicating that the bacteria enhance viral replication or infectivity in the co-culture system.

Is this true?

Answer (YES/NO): NO